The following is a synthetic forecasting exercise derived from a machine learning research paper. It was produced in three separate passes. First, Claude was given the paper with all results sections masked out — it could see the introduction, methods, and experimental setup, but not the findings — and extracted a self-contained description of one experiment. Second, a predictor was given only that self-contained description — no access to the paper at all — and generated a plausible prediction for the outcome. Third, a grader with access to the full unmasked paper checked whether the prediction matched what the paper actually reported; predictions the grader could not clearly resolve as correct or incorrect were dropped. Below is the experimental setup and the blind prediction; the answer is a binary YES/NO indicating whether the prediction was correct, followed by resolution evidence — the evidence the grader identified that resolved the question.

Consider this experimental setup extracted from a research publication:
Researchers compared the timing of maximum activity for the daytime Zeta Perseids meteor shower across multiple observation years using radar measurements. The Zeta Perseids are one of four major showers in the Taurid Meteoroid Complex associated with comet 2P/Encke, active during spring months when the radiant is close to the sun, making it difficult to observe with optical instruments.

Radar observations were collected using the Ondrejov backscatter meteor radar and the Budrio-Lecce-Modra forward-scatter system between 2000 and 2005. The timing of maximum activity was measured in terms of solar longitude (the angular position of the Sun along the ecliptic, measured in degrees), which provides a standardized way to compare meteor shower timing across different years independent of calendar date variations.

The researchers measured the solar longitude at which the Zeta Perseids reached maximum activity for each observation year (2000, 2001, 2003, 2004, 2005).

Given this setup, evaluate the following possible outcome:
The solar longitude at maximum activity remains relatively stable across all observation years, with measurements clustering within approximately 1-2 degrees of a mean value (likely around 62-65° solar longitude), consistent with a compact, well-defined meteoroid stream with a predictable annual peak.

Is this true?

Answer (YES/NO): NO